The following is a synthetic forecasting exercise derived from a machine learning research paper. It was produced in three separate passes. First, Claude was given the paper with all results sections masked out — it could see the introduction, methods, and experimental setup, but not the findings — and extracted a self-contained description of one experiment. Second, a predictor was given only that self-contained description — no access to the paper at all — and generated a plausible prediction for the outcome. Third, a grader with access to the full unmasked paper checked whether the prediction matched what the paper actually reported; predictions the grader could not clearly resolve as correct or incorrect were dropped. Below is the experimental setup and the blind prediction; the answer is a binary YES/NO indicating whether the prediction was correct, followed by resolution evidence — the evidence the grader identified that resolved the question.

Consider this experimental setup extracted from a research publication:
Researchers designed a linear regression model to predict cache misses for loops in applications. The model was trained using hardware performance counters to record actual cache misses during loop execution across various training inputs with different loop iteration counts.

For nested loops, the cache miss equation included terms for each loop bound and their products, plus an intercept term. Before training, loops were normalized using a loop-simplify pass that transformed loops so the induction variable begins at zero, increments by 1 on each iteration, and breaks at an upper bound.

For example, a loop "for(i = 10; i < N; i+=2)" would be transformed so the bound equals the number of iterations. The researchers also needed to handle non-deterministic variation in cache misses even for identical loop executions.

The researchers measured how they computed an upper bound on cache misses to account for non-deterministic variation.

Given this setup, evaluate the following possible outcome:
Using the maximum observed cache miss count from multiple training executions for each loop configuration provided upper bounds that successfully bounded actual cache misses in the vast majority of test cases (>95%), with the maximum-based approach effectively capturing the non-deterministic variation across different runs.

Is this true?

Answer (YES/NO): NO